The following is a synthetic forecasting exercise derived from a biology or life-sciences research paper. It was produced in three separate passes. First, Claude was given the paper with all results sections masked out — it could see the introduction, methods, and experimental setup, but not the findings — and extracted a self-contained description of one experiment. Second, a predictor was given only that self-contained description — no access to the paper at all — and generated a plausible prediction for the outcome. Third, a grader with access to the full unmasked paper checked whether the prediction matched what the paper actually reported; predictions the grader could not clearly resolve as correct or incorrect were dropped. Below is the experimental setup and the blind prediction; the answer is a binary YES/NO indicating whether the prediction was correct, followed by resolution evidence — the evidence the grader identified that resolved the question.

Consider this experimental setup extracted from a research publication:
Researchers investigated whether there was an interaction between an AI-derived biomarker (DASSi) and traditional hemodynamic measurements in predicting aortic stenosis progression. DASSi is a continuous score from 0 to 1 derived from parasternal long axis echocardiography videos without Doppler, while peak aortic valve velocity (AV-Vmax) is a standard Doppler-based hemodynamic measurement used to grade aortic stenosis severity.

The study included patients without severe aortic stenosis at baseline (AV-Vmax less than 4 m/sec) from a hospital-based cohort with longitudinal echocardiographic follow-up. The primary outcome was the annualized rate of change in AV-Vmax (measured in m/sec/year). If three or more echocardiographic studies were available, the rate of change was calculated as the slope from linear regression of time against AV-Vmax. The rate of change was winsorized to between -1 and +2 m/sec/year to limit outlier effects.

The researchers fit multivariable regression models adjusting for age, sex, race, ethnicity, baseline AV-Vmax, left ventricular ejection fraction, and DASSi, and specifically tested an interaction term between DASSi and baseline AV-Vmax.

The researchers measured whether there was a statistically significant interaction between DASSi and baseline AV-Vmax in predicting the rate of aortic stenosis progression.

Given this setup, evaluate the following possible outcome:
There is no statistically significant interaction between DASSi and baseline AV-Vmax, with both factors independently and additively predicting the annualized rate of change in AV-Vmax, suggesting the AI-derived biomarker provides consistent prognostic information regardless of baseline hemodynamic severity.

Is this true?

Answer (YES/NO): YES